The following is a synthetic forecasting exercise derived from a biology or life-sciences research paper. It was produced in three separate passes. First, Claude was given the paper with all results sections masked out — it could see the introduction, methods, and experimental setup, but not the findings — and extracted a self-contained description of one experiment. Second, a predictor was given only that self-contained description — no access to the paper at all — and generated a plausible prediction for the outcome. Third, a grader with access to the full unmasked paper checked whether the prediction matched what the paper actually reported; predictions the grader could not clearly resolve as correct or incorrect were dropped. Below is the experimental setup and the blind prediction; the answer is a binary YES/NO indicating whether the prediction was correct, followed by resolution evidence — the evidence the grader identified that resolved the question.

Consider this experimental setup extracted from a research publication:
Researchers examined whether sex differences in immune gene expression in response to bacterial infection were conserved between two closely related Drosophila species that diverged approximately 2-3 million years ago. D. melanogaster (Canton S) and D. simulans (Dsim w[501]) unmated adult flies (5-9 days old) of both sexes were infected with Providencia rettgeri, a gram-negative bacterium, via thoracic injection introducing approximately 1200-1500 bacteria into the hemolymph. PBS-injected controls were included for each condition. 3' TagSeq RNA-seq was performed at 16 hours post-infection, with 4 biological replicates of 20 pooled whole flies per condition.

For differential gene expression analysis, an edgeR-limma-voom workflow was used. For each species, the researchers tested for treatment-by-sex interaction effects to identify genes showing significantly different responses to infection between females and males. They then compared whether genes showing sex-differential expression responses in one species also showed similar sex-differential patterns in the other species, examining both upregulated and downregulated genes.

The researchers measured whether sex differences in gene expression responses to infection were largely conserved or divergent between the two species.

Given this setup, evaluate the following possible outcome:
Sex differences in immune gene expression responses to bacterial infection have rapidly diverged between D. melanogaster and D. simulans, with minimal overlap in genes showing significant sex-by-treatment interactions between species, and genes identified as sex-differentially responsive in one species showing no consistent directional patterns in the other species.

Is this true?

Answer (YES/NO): NO